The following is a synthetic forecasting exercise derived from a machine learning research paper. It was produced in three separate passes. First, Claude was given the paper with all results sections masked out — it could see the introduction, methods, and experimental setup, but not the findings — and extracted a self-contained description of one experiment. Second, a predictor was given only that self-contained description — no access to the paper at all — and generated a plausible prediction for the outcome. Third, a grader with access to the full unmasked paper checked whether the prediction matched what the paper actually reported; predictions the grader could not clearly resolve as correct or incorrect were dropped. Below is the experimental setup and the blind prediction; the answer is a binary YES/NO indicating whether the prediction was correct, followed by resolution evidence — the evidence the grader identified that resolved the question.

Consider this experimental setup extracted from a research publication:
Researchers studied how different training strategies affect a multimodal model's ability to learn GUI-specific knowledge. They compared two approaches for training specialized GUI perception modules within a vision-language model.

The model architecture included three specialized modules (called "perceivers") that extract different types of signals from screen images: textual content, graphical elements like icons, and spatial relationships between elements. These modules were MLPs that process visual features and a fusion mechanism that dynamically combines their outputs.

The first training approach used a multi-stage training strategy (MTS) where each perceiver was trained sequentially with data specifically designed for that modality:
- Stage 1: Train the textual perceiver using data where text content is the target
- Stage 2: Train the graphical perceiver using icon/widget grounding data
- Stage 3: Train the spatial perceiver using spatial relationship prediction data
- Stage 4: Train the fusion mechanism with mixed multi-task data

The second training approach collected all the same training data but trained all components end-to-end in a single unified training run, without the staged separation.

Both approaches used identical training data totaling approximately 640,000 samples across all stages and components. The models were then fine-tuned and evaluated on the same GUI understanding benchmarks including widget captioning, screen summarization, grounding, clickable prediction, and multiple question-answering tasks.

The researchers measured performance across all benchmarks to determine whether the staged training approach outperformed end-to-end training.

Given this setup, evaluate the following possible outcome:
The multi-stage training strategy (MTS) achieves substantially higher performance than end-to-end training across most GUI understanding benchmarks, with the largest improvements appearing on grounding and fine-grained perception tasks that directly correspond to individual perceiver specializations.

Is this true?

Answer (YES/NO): NO